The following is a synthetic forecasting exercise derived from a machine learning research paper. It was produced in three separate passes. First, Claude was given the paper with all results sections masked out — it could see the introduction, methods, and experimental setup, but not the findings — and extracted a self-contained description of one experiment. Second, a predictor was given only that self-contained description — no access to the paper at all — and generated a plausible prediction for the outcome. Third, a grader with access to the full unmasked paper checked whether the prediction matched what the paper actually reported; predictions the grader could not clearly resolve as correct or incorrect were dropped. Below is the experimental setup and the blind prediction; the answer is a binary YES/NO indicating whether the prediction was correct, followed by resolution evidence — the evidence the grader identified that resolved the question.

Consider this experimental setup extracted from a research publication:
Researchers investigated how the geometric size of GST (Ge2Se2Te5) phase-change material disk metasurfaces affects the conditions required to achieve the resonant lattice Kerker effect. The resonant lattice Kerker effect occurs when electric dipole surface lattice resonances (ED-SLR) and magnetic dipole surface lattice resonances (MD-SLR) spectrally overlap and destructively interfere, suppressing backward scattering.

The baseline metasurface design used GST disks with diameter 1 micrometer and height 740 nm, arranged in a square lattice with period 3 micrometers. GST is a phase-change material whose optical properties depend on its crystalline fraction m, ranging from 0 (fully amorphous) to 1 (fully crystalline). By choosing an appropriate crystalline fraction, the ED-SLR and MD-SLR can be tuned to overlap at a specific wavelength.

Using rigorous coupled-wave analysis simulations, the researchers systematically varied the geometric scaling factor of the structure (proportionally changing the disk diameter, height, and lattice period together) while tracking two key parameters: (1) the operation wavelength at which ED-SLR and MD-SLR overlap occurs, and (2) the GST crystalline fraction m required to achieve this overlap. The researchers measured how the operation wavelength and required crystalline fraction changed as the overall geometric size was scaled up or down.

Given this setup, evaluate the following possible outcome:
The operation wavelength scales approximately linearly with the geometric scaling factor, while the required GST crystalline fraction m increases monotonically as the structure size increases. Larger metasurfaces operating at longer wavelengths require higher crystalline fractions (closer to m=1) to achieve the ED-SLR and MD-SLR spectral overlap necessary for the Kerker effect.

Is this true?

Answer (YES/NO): NO